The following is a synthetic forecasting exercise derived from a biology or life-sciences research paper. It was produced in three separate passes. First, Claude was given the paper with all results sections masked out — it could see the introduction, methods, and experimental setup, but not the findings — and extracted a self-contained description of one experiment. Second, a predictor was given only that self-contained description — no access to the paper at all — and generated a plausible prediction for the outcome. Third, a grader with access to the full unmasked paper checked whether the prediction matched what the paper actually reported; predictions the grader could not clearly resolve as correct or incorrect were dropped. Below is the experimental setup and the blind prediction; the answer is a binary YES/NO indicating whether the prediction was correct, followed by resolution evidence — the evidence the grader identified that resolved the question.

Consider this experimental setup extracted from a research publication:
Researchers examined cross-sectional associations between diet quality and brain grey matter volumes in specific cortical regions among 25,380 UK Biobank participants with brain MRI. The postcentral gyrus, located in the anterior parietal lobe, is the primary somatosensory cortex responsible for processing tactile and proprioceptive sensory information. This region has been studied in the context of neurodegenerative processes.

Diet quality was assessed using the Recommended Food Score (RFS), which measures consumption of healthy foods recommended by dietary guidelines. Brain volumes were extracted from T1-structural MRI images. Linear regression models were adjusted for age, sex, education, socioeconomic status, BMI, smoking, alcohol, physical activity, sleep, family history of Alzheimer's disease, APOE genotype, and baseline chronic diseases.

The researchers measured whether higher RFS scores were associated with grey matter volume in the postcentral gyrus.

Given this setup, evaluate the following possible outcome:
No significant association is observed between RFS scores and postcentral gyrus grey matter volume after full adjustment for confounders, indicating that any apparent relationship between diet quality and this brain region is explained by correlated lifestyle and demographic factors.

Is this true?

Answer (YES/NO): NO